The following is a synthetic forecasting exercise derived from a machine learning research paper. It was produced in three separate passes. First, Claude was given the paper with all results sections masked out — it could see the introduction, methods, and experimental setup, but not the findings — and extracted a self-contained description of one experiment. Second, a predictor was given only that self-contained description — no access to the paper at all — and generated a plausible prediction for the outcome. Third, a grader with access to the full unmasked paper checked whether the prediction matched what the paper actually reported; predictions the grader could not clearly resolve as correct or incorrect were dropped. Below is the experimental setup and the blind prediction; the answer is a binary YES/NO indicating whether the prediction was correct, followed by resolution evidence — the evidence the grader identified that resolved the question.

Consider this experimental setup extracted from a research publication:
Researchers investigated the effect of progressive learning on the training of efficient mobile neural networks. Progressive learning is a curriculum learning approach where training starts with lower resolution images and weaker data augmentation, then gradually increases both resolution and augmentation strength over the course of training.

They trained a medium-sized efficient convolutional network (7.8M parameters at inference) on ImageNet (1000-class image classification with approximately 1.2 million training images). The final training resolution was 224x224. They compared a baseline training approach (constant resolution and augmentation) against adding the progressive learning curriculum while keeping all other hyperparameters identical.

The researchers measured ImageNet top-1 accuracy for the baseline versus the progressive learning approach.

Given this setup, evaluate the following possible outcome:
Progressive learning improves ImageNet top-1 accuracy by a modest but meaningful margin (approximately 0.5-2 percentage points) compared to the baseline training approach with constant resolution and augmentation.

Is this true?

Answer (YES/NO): NO